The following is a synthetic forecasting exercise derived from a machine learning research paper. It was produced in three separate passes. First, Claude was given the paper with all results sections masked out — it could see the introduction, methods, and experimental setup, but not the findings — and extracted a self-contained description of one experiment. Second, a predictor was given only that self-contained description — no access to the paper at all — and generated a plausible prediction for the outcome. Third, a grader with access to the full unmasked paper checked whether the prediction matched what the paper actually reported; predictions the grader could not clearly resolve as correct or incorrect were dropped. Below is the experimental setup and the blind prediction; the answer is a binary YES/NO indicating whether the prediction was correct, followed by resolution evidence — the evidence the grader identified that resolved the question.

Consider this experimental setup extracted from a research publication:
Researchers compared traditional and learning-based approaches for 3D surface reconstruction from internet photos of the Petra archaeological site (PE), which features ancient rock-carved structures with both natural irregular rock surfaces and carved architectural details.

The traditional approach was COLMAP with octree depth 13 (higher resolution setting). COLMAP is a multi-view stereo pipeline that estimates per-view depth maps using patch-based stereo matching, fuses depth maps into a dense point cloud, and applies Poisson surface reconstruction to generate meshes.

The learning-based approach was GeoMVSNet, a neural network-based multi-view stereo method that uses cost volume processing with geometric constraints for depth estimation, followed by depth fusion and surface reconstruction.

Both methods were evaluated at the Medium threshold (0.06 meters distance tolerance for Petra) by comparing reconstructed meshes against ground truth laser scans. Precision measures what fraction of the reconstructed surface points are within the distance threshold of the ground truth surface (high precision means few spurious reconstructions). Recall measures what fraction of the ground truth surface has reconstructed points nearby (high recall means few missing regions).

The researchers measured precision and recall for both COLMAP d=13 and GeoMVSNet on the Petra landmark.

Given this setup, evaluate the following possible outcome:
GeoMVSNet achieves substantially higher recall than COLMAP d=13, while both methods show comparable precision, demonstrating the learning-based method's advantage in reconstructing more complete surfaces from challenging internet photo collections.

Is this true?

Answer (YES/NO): NO